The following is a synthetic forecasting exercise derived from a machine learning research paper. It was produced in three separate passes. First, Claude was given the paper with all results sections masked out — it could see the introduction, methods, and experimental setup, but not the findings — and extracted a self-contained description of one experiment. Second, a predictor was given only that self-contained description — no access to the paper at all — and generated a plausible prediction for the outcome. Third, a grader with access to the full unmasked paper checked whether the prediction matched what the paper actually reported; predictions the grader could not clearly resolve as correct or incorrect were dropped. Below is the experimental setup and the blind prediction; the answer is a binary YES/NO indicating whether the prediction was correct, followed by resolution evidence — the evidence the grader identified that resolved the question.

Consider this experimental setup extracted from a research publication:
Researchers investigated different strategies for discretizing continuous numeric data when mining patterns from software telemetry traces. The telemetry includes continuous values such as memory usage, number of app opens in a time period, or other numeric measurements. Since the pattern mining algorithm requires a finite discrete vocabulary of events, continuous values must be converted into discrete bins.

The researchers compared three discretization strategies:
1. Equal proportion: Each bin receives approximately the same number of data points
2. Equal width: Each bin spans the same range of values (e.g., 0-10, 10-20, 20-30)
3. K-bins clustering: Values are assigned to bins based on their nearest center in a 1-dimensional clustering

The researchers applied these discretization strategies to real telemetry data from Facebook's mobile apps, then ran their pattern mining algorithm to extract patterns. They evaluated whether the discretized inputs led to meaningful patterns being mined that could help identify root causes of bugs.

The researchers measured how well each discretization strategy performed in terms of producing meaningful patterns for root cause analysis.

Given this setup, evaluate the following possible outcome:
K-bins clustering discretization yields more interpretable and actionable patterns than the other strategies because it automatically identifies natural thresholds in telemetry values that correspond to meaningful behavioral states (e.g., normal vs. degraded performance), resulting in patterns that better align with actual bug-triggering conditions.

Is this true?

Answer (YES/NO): NO